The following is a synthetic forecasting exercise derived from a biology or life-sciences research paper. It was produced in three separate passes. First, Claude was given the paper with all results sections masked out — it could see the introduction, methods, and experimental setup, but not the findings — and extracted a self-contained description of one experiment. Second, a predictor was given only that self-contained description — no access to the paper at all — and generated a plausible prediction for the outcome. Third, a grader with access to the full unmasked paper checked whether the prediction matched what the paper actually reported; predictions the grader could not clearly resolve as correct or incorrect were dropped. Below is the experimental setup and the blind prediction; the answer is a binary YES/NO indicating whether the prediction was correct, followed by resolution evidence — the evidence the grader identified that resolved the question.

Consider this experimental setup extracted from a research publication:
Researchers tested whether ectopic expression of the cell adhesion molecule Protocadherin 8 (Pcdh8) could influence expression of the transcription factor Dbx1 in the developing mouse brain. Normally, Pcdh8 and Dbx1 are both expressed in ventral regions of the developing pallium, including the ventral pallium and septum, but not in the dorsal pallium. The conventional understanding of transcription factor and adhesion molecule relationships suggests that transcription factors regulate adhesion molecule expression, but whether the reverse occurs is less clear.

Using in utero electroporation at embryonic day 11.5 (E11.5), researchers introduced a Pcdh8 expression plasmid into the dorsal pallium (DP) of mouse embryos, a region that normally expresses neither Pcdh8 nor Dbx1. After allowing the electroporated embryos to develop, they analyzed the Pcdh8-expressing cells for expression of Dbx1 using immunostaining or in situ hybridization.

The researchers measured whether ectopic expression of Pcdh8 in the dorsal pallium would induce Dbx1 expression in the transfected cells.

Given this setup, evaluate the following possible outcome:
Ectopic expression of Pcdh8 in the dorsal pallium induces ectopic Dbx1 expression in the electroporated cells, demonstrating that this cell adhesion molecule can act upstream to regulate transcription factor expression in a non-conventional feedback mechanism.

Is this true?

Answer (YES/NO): YES